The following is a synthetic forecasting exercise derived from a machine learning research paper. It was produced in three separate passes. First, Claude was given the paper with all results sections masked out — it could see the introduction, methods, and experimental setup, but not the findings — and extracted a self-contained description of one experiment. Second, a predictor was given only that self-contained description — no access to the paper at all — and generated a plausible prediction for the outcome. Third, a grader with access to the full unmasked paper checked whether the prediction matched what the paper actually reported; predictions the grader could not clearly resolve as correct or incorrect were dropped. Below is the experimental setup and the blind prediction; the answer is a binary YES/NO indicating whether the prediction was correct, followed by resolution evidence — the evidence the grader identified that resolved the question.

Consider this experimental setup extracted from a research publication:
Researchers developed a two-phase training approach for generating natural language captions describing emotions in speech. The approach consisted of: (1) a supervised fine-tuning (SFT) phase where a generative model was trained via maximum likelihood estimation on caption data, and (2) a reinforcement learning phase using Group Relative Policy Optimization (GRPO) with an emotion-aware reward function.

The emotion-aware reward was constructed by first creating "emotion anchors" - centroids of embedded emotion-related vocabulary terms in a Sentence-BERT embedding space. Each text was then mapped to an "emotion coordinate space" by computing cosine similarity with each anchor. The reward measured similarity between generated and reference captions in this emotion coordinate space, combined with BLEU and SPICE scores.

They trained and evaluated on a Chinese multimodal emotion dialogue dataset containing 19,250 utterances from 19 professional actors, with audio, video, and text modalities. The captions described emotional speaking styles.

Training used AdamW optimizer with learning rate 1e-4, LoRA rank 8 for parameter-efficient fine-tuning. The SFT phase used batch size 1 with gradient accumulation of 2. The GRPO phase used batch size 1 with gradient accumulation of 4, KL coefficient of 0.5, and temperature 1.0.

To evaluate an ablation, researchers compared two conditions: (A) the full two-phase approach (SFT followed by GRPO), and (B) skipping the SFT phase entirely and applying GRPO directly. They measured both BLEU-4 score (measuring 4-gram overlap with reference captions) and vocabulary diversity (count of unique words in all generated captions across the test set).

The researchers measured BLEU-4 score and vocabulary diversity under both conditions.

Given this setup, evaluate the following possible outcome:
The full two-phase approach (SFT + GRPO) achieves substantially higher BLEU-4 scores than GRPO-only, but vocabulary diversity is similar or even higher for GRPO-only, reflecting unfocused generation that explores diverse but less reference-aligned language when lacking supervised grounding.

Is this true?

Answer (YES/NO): YES